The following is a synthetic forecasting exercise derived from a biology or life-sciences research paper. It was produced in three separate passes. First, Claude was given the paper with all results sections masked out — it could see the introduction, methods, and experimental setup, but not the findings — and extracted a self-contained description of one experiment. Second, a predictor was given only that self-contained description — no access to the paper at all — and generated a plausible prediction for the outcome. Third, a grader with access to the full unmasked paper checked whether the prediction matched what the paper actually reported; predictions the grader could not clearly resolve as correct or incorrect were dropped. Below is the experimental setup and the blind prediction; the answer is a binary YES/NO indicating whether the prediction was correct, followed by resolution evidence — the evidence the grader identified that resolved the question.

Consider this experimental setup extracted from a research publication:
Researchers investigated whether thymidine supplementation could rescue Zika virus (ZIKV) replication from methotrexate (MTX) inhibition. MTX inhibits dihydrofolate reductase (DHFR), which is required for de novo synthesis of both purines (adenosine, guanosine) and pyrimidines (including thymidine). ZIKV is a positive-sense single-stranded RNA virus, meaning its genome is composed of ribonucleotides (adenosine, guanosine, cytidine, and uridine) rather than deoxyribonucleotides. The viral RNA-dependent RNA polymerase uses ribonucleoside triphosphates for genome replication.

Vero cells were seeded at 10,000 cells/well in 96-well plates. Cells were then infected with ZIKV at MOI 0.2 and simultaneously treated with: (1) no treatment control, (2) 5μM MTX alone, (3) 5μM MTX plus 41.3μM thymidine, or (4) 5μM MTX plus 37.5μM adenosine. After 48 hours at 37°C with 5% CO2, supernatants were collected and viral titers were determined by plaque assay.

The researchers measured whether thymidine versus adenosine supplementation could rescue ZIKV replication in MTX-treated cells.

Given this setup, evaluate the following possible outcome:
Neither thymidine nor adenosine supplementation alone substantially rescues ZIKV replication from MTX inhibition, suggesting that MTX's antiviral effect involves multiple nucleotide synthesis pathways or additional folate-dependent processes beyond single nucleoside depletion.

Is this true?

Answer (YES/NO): NO